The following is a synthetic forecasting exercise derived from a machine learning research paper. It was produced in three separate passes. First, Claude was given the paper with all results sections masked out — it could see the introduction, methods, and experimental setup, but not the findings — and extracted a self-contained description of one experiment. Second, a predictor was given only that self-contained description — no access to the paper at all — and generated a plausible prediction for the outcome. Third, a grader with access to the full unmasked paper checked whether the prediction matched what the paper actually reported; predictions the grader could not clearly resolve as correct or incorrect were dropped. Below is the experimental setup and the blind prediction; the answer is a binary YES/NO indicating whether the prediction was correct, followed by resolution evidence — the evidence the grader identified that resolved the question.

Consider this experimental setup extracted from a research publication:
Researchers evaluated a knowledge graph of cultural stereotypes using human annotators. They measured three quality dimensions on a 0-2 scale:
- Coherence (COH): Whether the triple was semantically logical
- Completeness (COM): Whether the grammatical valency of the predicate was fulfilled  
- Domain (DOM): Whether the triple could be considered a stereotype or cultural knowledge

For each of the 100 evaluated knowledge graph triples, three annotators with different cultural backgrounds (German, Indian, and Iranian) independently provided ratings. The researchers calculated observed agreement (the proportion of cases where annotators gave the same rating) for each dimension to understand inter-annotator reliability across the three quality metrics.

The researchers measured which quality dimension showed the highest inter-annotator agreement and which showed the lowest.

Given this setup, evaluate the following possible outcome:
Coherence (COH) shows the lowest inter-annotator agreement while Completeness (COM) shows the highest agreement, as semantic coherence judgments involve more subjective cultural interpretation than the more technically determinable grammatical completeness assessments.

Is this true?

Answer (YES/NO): NO